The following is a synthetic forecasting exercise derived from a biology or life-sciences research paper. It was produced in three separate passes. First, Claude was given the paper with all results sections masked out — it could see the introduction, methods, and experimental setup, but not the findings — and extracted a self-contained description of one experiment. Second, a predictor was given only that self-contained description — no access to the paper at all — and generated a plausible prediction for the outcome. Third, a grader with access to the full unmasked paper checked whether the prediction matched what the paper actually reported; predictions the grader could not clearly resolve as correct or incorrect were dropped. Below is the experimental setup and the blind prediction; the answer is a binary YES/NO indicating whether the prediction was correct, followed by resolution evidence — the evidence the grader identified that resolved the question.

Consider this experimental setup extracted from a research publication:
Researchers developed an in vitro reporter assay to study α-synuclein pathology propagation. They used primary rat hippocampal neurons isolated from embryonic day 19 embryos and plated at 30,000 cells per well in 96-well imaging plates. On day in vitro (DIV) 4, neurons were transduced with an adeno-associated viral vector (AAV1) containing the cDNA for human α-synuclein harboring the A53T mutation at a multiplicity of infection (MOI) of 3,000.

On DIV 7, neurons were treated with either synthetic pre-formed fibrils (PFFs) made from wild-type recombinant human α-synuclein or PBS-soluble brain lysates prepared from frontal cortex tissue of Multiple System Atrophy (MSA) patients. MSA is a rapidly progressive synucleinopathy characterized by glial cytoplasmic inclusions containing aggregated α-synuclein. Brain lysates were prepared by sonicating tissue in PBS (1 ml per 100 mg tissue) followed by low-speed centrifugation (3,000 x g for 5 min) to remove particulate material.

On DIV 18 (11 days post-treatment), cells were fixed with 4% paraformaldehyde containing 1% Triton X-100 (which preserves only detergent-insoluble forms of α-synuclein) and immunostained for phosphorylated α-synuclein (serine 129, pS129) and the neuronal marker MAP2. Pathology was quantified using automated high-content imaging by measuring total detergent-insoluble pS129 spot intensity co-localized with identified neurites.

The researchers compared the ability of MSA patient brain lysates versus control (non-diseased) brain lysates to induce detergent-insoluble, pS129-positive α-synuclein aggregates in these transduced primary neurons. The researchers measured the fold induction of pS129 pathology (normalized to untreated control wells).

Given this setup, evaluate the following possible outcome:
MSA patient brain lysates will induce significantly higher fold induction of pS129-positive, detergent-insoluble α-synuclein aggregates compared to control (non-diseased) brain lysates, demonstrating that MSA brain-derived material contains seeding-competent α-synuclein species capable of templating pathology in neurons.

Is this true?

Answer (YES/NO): YES